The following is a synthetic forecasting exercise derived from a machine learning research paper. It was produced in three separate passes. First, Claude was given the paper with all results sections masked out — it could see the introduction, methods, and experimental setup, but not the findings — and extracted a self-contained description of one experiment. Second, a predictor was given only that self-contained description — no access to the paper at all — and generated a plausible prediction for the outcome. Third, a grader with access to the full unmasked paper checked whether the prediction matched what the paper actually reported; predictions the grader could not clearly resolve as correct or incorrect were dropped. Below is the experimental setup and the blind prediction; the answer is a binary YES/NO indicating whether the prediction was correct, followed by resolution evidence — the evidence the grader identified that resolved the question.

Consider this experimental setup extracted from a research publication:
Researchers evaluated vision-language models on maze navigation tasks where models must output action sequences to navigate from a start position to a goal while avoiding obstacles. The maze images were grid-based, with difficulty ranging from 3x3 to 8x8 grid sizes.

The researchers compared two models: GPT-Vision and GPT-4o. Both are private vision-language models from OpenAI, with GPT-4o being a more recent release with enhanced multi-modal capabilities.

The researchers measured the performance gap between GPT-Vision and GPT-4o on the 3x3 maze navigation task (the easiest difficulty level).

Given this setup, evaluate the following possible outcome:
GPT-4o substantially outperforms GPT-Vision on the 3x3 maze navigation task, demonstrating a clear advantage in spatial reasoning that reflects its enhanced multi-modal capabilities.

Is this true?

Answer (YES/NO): YES